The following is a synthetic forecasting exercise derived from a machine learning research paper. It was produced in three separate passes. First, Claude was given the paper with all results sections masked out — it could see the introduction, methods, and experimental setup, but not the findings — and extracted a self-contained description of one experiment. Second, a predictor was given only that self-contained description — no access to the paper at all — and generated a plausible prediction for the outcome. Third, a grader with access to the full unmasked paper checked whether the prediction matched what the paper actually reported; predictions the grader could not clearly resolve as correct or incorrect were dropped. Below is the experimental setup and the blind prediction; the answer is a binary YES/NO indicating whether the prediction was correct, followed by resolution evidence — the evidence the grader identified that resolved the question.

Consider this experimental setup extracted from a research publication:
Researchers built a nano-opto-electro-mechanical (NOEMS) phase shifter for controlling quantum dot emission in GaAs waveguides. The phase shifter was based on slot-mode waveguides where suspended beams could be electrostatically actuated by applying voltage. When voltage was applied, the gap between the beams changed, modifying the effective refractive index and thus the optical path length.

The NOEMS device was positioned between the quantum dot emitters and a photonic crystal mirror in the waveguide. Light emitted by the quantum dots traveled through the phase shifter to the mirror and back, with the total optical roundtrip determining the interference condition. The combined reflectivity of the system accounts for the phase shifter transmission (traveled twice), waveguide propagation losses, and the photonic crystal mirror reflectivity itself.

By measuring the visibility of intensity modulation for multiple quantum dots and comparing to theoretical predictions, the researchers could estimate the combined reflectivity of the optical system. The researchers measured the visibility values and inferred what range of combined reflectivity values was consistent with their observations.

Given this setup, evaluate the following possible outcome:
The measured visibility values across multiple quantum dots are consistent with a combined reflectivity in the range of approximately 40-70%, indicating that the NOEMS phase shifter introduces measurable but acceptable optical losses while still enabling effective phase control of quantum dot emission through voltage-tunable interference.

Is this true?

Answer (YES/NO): YES